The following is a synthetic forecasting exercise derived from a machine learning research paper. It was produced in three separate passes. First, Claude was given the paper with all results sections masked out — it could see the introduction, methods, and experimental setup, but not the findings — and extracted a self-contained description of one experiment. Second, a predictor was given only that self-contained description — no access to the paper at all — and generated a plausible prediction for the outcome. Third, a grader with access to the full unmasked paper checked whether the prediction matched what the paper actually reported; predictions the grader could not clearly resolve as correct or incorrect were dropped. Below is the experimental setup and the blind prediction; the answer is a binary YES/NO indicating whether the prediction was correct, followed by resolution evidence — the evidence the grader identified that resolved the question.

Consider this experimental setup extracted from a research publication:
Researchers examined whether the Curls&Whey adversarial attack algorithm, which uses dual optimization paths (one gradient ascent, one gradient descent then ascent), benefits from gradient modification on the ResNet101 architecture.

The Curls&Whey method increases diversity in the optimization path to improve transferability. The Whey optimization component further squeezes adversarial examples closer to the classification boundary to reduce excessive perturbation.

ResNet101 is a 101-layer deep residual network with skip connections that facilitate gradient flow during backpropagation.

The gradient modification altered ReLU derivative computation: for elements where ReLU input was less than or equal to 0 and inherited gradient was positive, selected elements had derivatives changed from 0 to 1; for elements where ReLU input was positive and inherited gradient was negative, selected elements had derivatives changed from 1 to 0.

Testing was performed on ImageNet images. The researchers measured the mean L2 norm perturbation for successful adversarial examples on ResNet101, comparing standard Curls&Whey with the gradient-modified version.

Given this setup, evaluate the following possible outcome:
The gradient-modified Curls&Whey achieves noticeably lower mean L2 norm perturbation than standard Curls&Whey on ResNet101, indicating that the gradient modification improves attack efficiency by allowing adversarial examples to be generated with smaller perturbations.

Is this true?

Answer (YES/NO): NO